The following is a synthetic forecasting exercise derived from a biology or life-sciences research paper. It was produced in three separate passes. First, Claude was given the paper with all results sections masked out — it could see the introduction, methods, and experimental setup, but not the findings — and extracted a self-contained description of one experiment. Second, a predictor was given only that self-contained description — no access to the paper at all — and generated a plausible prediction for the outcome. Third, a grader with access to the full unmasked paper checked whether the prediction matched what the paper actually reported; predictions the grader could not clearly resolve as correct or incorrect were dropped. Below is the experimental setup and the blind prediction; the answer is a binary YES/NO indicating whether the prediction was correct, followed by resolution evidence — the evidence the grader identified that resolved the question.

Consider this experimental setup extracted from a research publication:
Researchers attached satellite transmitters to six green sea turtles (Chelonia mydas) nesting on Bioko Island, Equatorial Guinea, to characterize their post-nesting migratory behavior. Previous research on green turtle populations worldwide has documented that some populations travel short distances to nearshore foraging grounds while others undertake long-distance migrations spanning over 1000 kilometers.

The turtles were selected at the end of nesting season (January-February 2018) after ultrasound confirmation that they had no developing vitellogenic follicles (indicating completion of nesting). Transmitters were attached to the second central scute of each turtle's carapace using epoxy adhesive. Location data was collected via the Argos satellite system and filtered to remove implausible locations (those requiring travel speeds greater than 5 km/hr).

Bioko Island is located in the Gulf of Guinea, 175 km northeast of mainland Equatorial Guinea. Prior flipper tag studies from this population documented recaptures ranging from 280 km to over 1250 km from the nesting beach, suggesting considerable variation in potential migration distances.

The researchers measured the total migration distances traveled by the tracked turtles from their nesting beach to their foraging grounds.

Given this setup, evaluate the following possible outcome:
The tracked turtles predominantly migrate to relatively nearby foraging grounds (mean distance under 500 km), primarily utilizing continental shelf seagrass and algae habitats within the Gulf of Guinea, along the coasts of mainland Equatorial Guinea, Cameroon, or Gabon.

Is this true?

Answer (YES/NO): NO